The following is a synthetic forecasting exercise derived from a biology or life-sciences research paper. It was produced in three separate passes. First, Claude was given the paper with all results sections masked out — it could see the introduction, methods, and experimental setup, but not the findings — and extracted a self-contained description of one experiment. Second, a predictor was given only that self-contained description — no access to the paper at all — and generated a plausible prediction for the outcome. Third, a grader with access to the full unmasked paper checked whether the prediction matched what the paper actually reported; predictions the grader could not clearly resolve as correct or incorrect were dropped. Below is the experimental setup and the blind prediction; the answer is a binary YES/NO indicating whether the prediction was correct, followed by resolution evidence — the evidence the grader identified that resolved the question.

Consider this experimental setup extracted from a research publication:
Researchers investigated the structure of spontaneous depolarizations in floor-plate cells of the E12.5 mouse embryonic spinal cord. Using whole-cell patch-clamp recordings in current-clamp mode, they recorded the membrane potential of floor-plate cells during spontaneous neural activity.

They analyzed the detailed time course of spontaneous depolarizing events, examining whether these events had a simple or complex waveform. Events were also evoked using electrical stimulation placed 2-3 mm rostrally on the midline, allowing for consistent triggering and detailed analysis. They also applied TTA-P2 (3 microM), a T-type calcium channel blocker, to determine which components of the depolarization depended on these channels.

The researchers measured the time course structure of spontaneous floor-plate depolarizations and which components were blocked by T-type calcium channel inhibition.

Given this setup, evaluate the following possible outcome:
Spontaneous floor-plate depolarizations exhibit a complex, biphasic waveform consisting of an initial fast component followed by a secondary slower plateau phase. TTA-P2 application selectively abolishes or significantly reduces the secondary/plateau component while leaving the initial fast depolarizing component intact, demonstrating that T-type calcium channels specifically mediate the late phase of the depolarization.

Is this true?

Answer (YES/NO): NO